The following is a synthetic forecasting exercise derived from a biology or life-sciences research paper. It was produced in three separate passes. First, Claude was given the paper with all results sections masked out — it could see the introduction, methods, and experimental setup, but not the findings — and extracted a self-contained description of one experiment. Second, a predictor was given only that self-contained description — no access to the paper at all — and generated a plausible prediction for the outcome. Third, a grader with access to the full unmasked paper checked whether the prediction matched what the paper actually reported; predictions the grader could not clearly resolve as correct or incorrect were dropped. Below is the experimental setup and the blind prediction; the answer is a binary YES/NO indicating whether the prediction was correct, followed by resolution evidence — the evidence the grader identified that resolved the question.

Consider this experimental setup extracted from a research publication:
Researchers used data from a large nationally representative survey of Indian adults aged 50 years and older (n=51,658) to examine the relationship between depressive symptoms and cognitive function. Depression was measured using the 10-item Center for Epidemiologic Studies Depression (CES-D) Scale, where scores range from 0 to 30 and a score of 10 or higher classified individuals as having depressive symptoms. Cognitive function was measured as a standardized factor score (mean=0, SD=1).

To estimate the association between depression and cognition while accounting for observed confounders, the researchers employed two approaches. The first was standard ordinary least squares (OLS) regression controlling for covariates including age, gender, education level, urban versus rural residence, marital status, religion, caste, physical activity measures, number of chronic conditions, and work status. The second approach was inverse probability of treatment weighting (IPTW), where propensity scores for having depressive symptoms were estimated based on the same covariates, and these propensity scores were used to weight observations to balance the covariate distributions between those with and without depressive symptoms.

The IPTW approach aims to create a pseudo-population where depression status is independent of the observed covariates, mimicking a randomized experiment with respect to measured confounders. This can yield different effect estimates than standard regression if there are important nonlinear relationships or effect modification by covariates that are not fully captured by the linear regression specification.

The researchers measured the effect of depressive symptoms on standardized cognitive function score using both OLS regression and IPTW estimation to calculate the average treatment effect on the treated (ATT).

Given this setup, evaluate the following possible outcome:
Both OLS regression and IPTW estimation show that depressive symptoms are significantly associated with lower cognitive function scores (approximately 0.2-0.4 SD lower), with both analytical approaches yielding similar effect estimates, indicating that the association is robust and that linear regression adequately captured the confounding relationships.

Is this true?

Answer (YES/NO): NO